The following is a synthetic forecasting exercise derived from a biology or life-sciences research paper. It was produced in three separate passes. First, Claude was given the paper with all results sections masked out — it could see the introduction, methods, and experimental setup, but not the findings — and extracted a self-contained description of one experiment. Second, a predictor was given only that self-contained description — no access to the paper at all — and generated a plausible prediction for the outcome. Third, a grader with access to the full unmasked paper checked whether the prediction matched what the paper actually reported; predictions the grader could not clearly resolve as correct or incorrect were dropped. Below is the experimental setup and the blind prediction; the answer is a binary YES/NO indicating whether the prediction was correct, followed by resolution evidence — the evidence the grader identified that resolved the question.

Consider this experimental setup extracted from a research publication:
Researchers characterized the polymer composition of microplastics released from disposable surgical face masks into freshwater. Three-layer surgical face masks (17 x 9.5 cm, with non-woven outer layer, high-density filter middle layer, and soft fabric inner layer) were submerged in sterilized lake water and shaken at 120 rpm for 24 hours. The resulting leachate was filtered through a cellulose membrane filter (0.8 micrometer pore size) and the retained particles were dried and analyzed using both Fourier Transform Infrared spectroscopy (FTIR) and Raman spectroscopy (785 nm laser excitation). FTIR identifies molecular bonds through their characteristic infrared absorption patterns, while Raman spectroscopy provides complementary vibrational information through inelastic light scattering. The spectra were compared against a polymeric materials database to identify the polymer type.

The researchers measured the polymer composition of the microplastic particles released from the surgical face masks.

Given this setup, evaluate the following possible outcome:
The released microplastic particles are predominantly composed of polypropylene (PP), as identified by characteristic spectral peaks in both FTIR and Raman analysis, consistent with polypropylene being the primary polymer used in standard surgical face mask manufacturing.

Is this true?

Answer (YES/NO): YES